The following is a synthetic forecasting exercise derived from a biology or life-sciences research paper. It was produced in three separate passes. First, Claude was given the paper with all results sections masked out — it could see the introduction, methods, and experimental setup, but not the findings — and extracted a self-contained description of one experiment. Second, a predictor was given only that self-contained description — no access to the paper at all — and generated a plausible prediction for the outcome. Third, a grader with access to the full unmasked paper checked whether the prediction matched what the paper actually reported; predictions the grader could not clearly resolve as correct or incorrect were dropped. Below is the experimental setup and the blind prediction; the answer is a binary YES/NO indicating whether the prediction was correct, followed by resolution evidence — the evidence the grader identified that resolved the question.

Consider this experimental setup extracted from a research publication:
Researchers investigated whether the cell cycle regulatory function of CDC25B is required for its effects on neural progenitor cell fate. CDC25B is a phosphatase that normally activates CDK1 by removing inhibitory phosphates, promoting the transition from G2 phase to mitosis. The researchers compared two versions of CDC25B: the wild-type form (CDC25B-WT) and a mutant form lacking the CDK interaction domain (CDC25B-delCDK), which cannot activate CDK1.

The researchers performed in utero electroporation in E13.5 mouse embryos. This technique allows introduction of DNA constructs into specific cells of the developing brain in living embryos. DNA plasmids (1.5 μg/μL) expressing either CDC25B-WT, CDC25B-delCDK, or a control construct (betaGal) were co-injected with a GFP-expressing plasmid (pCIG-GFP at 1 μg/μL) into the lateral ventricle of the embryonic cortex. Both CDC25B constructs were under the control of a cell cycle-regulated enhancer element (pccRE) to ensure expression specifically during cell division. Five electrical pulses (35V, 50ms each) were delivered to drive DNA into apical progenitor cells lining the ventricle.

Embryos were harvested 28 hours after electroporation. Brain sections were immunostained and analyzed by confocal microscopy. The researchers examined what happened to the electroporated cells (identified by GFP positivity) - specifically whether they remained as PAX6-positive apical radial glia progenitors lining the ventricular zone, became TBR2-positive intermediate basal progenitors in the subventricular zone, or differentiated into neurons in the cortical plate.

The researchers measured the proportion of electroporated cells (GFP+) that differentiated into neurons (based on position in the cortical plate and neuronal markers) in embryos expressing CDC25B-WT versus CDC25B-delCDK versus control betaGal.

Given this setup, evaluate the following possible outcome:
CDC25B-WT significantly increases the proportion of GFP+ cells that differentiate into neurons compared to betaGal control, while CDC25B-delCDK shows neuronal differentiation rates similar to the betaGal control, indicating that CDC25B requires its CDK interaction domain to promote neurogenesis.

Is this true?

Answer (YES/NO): NO